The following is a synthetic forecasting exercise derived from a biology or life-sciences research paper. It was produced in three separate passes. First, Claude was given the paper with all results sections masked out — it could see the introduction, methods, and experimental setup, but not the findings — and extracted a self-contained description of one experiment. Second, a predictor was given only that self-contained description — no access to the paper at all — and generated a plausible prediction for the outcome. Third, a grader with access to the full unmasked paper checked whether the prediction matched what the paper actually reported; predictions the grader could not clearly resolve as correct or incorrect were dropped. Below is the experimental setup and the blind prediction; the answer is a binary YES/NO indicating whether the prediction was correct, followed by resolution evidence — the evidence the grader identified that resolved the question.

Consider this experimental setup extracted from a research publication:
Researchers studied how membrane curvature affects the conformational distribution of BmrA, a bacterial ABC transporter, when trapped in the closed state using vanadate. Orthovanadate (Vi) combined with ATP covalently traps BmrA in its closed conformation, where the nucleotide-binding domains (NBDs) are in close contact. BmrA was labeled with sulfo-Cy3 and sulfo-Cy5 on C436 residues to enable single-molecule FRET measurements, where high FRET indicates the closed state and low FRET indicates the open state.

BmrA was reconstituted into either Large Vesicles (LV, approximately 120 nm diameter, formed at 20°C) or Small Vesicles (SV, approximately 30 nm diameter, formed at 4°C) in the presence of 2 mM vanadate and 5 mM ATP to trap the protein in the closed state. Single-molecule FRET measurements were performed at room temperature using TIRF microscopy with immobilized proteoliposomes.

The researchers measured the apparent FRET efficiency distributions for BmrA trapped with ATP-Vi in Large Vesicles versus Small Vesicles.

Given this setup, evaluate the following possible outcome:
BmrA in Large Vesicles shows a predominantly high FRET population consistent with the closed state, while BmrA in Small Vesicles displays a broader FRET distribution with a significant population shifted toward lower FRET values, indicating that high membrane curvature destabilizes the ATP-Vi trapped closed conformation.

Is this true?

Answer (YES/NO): NO